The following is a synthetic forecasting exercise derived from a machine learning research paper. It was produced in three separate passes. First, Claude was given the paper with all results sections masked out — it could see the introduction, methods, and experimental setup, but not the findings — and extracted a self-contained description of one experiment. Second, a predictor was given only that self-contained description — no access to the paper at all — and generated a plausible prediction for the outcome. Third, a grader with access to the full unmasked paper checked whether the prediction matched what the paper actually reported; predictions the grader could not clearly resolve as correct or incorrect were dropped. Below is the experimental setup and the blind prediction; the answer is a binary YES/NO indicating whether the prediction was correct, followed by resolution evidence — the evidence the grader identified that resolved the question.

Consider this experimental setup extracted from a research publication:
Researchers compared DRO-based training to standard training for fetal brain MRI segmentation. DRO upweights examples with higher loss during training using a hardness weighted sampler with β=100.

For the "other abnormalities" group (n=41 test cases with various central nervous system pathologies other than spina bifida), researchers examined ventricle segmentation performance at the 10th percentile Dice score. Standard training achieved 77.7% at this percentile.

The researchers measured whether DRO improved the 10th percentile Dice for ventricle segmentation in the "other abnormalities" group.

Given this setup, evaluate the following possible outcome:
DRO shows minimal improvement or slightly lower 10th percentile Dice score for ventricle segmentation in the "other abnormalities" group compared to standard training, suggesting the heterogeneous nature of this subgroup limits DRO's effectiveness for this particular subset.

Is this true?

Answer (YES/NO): NO